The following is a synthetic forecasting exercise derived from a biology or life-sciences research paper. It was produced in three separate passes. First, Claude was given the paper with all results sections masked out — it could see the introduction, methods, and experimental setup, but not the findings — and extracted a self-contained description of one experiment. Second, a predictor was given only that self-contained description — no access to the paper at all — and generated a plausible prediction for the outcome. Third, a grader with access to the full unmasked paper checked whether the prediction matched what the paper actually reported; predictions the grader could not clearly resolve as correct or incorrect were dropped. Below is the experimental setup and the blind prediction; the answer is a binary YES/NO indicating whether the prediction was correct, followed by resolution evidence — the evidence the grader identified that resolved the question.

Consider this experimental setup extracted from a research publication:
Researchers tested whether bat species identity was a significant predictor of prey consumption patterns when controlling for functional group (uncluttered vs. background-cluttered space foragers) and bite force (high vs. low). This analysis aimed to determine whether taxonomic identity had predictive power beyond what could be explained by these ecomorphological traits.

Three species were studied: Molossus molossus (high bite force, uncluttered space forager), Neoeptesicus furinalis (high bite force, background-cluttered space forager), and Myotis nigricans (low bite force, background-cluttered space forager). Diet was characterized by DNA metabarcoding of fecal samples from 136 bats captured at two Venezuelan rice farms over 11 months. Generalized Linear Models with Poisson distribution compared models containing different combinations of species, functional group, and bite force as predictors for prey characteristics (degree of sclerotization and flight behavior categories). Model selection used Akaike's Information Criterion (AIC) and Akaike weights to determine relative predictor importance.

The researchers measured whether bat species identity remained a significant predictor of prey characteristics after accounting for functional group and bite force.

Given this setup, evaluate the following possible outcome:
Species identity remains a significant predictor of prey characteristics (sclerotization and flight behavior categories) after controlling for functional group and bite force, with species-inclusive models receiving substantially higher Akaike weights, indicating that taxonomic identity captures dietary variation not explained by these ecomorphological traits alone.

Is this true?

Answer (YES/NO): NO